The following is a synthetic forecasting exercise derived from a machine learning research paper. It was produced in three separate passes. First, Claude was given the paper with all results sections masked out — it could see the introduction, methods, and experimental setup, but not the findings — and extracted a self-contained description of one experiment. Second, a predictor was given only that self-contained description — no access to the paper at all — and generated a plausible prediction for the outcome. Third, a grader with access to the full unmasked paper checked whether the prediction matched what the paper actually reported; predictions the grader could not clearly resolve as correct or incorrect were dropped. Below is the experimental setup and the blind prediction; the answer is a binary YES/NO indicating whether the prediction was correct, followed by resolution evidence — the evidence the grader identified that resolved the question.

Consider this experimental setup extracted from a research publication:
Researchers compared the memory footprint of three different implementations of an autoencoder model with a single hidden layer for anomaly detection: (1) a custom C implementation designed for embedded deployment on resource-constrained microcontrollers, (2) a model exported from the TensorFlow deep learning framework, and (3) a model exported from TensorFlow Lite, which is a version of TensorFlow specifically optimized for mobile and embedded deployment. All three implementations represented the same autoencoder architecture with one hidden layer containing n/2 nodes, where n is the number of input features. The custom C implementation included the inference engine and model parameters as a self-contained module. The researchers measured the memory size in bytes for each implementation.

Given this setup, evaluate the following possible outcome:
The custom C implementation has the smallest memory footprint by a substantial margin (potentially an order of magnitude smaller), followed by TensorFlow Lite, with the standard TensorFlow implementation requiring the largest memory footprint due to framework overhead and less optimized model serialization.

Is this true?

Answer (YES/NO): NO